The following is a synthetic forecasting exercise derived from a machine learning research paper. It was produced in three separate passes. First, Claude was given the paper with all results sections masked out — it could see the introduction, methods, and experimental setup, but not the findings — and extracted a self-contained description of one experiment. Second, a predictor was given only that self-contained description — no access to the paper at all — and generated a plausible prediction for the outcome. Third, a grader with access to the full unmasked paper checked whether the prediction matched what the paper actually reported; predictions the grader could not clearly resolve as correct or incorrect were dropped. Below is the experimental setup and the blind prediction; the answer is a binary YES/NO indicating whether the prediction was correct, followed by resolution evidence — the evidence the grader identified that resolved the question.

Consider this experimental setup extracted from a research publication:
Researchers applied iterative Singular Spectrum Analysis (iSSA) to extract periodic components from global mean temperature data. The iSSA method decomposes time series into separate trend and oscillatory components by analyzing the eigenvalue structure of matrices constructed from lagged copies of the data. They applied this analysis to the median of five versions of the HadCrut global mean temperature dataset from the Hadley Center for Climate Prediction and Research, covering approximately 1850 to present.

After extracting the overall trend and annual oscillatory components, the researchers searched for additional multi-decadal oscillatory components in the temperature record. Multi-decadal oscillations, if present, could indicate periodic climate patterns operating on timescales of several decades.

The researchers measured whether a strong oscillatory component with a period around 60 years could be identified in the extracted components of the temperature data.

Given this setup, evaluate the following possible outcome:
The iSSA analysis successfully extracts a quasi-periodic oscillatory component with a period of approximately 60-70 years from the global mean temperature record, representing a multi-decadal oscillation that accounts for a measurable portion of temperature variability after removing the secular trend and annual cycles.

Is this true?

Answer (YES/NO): YES